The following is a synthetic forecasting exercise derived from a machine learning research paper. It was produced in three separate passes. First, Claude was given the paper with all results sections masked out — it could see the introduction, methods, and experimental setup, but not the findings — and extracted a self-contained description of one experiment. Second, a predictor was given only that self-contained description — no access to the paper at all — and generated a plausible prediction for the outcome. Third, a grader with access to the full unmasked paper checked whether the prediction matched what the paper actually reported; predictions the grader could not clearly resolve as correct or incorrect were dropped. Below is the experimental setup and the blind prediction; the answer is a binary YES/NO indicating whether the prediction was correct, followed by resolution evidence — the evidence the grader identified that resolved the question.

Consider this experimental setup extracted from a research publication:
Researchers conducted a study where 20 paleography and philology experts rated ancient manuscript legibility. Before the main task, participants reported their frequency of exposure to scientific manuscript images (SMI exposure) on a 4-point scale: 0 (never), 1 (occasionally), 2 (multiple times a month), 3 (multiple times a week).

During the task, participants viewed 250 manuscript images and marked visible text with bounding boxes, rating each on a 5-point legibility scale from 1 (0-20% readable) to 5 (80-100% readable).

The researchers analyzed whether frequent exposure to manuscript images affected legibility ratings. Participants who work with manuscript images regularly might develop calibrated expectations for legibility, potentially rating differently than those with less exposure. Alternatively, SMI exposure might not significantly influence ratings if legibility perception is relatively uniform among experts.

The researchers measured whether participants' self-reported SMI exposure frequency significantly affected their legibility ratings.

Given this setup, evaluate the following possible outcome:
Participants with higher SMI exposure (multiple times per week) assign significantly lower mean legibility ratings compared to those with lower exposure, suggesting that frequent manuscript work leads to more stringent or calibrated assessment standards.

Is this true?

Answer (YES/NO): NO